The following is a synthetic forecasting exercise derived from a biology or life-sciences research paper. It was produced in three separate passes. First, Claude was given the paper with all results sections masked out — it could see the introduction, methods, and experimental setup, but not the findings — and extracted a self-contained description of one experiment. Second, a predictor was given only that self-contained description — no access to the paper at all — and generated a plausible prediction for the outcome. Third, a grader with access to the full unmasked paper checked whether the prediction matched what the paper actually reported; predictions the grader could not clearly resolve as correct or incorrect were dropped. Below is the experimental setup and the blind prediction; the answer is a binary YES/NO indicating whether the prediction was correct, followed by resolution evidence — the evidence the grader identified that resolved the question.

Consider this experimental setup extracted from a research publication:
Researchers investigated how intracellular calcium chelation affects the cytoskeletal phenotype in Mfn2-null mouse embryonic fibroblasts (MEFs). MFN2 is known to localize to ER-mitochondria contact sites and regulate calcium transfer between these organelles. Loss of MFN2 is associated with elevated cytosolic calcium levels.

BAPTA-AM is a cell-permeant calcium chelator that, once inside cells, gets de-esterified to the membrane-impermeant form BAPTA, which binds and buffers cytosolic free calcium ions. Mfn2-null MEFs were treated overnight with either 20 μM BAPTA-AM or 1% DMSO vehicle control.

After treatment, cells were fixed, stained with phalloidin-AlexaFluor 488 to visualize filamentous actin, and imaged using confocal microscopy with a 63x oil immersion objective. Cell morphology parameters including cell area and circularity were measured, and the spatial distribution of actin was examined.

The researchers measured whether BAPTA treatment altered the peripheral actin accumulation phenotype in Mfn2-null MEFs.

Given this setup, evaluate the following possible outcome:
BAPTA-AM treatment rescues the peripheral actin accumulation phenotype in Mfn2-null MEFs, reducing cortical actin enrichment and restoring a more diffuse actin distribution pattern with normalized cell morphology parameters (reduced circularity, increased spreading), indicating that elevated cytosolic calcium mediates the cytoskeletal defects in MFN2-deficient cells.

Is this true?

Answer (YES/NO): YES